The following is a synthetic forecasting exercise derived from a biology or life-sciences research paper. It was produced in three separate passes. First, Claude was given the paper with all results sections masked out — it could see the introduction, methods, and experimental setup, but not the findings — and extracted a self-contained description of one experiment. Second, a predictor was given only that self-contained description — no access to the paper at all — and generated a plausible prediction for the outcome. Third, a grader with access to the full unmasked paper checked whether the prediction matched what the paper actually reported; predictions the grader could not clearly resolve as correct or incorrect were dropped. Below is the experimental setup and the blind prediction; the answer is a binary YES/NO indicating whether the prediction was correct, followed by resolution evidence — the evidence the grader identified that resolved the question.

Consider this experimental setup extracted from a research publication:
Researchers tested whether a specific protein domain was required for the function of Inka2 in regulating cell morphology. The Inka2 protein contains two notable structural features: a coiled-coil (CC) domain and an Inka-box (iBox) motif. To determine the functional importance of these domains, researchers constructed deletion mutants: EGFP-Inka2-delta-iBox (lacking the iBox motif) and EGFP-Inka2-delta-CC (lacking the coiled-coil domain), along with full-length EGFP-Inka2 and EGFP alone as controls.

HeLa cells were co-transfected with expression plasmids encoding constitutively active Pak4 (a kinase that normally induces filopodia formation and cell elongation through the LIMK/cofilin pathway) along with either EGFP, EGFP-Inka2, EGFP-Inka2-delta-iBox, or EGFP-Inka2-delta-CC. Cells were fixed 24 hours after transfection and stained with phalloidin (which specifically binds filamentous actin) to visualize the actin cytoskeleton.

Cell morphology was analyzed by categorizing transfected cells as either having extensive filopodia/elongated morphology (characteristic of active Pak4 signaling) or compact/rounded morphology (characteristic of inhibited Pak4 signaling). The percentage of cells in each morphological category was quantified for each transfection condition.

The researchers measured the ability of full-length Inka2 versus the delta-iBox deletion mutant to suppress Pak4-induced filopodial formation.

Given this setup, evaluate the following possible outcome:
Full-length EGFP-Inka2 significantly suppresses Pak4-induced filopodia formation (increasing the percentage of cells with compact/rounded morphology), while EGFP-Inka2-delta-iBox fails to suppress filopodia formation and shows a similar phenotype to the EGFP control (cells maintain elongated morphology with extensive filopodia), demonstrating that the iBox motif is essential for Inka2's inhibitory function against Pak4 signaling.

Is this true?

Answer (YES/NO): YES